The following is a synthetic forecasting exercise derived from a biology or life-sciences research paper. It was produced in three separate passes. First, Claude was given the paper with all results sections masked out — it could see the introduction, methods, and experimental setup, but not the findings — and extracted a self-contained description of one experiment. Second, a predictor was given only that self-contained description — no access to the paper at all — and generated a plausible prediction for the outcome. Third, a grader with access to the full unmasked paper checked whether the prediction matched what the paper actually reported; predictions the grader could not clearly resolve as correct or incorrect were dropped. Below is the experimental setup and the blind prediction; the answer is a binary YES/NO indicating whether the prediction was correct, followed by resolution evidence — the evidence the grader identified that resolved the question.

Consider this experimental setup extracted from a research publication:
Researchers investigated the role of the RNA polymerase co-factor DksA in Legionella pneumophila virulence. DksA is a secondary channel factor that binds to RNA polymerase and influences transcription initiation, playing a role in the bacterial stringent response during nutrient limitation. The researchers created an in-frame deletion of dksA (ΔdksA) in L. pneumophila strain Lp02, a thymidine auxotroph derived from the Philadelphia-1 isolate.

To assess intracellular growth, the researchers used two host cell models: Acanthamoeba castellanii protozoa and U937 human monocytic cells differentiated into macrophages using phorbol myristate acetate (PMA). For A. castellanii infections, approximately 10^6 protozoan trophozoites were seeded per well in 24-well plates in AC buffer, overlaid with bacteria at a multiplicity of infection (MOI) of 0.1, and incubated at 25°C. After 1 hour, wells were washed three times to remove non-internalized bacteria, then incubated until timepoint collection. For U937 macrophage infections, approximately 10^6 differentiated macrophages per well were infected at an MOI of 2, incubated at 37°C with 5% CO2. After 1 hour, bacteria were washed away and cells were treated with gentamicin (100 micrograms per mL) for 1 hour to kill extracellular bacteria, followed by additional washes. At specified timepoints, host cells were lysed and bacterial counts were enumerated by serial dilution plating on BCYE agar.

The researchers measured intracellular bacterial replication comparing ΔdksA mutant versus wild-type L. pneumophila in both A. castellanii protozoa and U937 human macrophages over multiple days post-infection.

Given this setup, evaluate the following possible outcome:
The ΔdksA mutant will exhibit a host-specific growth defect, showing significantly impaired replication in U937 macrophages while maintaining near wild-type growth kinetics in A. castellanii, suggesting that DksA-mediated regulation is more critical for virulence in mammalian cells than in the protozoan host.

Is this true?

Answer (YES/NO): NO